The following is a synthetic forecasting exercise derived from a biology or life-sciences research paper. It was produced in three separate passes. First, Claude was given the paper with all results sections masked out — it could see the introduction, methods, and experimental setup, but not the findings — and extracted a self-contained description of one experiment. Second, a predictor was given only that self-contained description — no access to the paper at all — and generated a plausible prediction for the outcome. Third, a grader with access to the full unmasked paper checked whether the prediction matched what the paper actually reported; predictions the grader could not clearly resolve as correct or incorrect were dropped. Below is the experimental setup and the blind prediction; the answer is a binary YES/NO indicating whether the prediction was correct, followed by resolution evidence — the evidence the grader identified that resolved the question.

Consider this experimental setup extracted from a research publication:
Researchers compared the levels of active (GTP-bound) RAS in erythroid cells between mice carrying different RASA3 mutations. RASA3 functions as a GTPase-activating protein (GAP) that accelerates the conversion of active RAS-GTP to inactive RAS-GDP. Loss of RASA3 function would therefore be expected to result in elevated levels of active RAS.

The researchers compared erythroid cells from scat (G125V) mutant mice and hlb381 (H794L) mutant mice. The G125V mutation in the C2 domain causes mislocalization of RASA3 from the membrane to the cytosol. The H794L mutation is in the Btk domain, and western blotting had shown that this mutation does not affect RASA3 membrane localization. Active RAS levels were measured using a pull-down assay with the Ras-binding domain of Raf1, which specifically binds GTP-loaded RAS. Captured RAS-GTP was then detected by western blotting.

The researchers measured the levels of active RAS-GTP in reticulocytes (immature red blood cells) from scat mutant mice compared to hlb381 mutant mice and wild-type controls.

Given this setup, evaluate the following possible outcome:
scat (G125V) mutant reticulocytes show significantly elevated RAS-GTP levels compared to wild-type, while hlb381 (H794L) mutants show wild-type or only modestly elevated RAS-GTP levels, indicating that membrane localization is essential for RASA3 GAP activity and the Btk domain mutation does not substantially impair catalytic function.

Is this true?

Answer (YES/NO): YES